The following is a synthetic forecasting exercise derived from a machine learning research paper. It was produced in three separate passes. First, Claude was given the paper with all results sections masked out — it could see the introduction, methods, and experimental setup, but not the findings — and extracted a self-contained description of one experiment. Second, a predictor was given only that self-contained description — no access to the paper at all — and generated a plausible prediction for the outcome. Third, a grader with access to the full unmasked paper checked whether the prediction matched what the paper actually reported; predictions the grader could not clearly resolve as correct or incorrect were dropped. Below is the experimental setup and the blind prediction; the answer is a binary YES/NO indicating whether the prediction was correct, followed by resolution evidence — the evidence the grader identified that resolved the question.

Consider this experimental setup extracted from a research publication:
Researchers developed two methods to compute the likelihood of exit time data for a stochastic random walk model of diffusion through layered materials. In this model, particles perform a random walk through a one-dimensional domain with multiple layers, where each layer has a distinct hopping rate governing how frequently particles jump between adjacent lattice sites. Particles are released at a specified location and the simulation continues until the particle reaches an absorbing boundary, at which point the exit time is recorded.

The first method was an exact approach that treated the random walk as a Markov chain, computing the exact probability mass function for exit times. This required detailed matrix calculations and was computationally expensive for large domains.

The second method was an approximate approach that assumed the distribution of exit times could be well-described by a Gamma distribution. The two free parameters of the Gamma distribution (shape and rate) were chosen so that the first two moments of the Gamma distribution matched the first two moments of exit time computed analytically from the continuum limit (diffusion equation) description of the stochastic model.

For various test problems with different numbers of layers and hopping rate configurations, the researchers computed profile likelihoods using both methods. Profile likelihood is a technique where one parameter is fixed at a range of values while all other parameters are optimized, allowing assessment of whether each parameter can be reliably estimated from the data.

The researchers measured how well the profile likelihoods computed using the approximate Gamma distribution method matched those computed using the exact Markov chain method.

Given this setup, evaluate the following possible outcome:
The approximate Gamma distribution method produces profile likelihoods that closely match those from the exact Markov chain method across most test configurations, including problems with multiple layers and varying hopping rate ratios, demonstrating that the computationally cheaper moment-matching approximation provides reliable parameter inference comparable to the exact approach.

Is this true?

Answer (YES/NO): YES